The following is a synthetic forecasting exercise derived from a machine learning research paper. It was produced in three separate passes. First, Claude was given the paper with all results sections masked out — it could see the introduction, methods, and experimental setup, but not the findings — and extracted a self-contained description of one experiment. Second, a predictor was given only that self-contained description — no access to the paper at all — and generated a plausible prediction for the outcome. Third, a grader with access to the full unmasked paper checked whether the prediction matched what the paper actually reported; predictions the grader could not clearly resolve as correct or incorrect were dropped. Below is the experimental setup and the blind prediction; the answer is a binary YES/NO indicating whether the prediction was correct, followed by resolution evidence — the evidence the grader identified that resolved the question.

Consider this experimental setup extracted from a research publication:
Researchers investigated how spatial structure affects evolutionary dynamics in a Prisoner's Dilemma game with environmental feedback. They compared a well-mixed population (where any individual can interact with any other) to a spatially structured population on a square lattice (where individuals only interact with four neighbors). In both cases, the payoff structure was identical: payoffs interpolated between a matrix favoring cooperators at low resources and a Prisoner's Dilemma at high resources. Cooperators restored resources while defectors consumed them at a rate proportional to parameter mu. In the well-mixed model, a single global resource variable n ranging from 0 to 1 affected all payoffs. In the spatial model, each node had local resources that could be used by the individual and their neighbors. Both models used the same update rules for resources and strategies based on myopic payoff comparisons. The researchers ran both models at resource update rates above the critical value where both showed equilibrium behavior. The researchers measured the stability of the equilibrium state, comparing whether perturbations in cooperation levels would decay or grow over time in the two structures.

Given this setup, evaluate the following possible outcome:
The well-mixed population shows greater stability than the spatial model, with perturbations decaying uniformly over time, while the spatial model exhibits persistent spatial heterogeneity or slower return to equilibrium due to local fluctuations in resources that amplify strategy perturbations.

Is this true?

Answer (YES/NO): NO